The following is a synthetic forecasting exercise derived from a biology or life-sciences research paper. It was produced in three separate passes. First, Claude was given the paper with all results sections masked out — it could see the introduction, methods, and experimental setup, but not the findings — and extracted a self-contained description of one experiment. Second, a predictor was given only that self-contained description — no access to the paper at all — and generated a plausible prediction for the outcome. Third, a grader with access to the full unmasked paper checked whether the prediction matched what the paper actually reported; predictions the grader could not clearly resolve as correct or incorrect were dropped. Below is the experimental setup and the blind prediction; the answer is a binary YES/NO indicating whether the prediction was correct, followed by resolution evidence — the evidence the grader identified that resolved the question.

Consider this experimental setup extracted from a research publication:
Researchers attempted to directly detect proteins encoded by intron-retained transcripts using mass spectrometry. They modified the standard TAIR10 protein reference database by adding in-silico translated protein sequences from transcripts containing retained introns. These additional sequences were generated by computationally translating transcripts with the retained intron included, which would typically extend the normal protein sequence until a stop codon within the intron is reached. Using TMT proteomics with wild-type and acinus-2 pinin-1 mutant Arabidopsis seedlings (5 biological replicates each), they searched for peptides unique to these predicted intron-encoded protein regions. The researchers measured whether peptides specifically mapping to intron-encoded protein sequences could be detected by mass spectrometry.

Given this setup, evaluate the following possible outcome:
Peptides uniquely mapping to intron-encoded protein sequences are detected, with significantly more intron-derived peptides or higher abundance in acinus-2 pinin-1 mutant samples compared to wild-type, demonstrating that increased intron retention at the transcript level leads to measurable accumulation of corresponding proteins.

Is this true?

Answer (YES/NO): NO